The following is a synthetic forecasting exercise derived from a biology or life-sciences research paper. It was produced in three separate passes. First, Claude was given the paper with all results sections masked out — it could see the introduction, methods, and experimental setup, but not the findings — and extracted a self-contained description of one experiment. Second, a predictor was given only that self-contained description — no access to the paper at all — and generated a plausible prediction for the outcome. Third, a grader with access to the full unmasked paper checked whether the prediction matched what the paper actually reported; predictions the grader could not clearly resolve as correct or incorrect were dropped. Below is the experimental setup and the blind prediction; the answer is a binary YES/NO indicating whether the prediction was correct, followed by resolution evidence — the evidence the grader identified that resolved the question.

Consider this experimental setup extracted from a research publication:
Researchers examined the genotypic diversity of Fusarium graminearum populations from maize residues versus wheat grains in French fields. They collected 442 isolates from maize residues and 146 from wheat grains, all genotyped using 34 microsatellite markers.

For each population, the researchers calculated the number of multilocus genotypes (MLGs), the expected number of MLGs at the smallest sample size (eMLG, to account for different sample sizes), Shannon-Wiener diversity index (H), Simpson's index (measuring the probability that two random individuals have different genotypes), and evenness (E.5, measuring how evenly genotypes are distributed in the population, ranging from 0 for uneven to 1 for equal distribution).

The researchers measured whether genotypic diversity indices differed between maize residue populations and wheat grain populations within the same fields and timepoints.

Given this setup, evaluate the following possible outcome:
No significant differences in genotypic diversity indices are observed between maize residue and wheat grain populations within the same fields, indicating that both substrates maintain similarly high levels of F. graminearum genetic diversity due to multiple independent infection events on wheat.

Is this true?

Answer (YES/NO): YES